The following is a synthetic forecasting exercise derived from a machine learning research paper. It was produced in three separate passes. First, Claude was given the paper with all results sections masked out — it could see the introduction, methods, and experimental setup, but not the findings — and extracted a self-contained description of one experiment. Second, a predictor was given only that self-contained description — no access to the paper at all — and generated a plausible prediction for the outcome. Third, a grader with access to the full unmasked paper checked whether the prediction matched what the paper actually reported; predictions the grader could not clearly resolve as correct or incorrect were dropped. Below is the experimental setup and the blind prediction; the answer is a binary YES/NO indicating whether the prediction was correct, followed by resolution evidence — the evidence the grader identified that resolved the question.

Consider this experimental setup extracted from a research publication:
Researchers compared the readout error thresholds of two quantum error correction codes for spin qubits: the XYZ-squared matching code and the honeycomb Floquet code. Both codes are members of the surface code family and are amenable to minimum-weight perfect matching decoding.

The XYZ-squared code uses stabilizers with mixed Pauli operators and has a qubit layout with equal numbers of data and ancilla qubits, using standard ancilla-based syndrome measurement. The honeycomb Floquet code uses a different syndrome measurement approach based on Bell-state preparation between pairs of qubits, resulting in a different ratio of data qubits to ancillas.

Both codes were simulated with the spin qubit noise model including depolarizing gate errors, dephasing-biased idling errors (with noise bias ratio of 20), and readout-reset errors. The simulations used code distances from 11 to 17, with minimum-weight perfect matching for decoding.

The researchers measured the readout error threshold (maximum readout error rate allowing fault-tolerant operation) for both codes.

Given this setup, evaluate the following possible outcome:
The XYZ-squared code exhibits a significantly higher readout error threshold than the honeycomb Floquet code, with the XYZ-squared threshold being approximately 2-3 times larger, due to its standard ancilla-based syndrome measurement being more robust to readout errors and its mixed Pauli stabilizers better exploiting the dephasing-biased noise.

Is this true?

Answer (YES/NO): NO